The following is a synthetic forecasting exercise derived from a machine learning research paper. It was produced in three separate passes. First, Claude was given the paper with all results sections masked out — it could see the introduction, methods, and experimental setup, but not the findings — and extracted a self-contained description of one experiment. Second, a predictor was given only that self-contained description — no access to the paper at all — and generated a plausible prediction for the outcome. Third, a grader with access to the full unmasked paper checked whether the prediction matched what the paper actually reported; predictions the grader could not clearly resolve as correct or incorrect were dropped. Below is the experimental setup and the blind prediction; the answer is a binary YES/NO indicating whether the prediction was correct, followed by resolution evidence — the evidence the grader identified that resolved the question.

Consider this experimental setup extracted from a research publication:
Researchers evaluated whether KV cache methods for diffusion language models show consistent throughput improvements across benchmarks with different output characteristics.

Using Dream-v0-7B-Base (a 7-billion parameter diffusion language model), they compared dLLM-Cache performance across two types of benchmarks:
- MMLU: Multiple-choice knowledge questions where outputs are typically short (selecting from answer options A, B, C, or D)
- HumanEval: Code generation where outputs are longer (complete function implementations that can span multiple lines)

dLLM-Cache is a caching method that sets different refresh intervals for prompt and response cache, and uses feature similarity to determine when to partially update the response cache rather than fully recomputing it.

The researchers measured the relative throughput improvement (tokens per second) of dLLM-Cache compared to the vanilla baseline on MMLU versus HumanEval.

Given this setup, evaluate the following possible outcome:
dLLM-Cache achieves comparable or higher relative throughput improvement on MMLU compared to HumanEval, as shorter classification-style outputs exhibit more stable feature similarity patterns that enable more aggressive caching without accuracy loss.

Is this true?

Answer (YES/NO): YES